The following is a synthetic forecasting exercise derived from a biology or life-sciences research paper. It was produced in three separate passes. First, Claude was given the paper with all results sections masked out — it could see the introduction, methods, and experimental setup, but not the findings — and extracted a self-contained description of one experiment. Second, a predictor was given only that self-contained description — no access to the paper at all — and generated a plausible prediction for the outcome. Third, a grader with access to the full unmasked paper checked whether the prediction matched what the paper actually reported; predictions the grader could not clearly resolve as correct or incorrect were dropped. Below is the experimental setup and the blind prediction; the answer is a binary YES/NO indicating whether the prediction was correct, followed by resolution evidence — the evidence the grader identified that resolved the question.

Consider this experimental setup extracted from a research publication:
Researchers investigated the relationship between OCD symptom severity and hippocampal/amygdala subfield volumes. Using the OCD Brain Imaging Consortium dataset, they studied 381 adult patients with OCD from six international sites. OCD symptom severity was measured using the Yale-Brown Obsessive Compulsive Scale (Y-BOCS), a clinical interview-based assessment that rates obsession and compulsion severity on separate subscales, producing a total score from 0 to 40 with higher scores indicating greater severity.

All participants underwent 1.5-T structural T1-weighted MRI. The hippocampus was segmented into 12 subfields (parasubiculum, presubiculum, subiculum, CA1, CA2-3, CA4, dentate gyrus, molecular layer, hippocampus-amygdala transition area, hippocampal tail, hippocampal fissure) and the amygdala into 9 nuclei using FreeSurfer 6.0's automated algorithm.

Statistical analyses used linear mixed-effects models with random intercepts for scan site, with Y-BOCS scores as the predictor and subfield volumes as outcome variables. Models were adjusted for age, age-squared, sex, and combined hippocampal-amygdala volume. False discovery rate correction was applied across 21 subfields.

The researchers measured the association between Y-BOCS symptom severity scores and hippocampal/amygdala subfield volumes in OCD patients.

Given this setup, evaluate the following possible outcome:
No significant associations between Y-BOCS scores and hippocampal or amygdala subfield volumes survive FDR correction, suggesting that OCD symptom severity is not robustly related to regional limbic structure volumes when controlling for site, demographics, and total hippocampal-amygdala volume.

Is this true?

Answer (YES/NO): YES